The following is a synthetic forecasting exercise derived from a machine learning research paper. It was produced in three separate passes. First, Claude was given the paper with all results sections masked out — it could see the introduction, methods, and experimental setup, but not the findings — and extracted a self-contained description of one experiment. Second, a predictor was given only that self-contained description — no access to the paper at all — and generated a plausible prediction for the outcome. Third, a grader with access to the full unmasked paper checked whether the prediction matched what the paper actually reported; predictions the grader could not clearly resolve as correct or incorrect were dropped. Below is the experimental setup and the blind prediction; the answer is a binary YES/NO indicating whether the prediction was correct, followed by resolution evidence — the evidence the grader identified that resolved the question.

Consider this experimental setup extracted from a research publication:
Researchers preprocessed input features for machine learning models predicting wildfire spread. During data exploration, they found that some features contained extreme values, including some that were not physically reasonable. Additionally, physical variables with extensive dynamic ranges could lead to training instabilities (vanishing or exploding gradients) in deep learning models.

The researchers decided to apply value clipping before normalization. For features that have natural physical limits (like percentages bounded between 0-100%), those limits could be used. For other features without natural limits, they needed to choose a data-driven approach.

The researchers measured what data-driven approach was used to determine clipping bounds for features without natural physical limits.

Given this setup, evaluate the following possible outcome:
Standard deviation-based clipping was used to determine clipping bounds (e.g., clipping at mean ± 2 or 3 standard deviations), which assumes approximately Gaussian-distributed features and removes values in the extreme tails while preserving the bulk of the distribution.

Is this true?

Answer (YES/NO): NO